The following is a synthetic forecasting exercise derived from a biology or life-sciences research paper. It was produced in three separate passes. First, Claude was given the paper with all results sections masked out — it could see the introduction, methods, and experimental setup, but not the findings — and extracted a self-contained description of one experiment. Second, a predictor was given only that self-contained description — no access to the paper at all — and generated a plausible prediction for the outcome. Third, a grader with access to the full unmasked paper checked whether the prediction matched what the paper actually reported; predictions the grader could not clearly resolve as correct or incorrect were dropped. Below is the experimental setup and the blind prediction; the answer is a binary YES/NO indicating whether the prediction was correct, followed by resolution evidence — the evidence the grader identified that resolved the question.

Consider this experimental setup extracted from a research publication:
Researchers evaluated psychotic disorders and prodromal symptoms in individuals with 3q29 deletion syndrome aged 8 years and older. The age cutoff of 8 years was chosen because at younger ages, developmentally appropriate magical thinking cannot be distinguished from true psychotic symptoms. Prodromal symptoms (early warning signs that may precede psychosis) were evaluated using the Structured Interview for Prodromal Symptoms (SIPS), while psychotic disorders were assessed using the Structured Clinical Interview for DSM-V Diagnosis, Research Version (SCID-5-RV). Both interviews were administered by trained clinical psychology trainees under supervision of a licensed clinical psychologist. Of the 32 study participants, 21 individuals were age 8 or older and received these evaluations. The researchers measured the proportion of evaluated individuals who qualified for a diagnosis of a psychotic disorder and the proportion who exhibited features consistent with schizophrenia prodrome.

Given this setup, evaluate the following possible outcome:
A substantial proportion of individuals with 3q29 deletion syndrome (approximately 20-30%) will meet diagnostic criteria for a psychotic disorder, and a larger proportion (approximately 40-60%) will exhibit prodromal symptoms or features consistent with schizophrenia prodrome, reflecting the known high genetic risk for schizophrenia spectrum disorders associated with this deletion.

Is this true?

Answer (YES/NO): NO